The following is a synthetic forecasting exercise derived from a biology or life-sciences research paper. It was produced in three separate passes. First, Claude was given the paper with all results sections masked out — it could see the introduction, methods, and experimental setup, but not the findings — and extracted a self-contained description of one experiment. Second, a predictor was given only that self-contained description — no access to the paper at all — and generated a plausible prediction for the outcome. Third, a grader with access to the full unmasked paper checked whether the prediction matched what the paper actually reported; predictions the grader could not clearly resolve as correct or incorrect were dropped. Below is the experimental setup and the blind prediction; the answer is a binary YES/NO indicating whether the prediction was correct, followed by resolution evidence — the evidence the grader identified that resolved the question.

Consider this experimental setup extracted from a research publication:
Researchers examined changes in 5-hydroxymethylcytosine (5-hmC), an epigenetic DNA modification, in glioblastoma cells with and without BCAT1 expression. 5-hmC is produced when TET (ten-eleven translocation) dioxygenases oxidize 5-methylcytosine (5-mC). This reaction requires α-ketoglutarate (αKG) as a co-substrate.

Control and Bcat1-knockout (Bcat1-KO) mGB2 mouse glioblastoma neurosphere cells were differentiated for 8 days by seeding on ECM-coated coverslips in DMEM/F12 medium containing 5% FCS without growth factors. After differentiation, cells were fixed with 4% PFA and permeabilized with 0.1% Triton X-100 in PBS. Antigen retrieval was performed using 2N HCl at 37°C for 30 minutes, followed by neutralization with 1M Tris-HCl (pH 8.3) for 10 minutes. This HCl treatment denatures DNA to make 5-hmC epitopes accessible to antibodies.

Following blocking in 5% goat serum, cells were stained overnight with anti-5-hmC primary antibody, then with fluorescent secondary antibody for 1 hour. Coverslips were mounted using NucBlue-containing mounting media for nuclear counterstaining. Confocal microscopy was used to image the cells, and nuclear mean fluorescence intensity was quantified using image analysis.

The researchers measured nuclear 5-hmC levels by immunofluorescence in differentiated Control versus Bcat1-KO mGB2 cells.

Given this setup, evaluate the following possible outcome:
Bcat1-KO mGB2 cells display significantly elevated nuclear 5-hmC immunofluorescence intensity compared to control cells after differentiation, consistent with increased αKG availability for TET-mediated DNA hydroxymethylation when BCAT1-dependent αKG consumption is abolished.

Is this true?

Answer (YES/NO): YES